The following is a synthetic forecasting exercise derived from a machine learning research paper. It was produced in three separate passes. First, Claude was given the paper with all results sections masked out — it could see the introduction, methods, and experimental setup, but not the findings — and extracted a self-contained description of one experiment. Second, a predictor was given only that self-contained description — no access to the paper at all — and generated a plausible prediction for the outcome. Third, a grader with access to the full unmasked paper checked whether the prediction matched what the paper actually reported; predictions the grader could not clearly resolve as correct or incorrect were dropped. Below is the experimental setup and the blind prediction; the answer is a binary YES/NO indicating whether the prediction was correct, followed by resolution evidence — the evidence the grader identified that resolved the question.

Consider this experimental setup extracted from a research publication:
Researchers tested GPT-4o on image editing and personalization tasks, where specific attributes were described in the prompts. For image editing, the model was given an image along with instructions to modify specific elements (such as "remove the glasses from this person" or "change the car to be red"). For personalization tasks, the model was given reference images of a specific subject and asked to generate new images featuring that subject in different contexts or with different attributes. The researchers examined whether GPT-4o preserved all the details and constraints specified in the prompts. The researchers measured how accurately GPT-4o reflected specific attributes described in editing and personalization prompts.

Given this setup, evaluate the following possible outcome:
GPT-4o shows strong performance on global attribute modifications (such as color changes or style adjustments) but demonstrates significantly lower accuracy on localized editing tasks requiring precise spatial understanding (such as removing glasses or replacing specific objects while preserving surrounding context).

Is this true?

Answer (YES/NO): NO